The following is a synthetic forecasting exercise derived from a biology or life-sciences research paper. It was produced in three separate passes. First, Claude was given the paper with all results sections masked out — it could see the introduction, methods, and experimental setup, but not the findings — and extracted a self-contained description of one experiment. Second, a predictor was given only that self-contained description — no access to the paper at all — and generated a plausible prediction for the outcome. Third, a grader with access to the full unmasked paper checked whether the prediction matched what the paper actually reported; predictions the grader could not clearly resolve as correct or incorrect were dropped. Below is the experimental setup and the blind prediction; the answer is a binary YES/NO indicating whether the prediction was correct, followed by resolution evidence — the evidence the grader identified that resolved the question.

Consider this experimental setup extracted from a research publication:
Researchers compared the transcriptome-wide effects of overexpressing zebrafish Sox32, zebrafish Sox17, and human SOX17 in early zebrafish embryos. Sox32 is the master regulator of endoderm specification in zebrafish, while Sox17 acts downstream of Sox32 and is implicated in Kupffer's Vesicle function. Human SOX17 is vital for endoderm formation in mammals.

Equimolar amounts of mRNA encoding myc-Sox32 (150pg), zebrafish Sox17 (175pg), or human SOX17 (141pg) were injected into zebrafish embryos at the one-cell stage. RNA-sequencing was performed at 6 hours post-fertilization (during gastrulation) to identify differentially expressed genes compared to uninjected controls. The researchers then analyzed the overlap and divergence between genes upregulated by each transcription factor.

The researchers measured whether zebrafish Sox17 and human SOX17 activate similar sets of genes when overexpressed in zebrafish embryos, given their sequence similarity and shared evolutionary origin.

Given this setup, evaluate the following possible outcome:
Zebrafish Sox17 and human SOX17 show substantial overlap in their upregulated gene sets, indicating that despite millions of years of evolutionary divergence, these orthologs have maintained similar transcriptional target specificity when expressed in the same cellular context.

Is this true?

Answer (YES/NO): NO